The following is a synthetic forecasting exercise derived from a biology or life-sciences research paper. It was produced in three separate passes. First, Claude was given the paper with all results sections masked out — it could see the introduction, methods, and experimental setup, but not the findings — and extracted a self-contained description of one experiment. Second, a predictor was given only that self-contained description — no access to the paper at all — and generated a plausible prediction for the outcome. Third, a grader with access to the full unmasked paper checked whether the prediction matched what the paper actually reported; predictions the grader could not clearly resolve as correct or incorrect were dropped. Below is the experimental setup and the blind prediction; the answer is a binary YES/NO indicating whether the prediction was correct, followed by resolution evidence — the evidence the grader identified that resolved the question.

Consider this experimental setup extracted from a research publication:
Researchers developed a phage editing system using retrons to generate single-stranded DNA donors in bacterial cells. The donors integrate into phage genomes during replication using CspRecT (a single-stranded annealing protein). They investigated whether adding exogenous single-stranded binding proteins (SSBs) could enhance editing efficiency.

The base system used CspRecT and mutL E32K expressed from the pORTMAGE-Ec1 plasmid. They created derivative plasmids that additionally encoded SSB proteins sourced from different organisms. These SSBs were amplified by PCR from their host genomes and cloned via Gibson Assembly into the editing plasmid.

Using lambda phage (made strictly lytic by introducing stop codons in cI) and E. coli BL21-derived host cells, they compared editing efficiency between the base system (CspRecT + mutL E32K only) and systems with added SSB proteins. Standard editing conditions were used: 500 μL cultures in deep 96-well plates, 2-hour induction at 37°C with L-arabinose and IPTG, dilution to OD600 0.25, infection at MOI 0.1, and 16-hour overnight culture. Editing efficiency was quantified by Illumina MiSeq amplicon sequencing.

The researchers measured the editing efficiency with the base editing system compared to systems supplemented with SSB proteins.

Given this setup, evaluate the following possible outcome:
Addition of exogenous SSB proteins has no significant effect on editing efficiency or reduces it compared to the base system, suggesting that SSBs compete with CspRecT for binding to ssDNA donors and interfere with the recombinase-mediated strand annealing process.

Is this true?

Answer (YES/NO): NO